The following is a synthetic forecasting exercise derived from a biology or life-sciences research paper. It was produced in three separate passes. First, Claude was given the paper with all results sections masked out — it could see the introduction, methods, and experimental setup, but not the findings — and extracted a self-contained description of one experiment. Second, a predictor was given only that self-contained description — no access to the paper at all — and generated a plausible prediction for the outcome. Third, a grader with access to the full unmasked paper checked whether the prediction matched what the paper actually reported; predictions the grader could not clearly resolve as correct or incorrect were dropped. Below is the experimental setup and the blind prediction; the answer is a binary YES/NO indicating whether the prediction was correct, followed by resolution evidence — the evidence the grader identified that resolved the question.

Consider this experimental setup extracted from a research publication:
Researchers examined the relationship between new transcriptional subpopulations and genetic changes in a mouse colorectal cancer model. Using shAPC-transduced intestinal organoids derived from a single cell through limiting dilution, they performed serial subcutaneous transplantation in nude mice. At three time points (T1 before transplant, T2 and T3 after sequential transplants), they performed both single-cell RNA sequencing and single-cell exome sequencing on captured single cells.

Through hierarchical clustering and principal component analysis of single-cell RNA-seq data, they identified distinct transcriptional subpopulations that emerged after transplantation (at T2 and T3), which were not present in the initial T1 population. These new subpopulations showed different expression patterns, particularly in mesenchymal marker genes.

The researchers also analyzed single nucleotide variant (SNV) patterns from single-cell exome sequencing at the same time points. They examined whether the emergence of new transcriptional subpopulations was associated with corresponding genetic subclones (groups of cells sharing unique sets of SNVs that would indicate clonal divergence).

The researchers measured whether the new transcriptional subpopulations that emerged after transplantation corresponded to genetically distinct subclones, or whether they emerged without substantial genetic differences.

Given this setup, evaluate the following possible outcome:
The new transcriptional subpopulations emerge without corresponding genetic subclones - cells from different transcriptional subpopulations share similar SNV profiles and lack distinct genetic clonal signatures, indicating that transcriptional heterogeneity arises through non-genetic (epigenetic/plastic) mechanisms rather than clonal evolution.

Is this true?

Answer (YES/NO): NO